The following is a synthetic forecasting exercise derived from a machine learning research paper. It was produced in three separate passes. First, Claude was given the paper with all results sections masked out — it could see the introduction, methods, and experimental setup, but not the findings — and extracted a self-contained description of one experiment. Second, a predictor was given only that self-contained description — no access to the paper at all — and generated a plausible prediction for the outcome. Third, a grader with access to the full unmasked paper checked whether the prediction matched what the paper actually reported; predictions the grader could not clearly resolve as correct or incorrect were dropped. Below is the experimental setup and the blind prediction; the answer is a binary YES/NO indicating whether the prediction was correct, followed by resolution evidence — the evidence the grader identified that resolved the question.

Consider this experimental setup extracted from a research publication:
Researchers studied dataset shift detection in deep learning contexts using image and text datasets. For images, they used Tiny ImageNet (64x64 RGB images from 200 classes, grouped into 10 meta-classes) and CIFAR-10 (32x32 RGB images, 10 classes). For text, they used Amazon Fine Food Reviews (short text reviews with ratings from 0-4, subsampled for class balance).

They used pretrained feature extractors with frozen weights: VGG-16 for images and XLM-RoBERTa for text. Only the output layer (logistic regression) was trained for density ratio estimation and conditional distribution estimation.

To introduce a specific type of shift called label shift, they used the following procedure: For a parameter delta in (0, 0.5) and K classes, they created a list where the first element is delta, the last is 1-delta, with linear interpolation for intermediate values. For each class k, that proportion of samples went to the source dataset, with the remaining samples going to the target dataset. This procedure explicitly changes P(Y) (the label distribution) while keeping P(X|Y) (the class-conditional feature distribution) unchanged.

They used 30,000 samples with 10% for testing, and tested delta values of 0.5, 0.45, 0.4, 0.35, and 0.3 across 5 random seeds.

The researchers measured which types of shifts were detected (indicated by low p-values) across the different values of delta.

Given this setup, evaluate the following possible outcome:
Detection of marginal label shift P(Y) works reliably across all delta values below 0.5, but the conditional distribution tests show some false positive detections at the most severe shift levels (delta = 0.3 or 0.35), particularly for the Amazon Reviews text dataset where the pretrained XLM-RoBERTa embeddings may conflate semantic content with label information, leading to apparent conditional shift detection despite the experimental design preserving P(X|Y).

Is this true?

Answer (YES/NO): NO